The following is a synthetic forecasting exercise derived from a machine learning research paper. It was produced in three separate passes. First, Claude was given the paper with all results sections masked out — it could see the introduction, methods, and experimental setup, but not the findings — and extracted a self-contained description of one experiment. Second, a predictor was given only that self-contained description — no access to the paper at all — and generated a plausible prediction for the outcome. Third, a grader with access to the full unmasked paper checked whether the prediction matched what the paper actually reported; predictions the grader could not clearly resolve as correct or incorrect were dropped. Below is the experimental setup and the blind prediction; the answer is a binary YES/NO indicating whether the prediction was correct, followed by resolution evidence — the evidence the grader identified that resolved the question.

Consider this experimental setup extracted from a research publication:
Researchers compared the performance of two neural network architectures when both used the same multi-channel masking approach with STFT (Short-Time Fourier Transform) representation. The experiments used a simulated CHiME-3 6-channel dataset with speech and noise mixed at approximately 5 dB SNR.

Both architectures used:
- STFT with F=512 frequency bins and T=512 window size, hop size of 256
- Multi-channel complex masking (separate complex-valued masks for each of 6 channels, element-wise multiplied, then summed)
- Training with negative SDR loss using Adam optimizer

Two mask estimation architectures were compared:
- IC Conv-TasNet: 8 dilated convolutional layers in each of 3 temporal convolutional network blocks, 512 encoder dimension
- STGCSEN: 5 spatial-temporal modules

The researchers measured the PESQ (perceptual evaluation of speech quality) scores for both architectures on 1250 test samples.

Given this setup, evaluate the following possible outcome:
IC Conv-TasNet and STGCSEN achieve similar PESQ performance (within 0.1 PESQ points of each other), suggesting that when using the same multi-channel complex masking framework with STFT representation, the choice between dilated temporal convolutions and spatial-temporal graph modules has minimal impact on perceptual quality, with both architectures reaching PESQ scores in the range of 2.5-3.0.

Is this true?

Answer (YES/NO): NO